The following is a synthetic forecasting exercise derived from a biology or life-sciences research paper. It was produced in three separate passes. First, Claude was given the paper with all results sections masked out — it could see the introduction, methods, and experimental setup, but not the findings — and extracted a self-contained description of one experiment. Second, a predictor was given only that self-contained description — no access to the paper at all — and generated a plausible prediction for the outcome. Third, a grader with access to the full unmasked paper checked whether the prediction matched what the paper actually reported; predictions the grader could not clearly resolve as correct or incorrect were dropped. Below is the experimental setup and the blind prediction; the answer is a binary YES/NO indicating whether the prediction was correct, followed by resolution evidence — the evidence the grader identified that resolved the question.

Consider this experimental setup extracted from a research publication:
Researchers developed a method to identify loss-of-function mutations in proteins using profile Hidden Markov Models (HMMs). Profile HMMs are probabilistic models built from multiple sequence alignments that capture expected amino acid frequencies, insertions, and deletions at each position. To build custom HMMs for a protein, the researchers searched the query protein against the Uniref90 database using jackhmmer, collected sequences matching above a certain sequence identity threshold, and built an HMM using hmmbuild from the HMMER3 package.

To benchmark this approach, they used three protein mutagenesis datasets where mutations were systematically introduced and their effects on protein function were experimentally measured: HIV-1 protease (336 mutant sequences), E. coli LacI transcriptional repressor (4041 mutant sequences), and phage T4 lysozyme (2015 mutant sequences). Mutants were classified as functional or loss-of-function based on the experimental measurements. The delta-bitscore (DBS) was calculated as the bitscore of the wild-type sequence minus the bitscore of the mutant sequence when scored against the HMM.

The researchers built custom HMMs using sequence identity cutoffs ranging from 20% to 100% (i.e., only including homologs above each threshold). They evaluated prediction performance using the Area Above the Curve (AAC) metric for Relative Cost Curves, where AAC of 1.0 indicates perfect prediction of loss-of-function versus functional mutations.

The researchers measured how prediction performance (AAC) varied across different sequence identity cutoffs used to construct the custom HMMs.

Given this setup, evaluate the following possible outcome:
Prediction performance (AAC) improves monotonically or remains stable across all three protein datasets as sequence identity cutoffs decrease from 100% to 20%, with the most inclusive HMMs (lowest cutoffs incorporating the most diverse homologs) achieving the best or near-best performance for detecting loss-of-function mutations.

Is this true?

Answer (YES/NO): NO